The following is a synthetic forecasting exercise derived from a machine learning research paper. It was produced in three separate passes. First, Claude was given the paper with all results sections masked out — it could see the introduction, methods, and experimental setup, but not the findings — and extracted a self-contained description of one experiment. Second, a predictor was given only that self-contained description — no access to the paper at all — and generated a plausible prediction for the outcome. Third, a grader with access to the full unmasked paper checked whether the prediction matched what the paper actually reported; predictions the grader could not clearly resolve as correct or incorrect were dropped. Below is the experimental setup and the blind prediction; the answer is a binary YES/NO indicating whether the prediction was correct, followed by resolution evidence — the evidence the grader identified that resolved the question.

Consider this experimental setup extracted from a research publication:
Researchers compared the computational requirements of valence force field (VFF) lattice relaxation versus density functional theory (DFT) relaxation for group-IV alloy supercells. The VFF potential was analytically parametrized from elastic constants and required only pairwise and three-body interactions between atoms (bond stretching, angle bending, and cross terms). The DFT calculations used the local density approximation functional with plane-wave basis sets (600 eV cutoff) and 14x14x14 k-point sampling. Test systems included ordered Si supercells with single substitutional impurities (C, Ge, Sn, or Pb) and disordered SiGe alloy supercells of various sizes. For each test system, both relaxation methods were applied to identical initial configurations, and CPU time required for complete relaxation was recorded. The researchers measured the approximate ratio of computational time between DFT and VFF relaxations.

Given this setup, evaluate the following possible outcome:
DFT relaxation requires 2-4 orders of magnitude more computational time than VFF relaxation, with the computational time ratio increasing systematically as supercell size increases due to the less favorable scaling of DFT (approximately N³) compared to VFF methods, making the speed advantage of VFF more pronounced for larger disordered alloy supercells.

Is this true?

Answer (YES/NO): NO